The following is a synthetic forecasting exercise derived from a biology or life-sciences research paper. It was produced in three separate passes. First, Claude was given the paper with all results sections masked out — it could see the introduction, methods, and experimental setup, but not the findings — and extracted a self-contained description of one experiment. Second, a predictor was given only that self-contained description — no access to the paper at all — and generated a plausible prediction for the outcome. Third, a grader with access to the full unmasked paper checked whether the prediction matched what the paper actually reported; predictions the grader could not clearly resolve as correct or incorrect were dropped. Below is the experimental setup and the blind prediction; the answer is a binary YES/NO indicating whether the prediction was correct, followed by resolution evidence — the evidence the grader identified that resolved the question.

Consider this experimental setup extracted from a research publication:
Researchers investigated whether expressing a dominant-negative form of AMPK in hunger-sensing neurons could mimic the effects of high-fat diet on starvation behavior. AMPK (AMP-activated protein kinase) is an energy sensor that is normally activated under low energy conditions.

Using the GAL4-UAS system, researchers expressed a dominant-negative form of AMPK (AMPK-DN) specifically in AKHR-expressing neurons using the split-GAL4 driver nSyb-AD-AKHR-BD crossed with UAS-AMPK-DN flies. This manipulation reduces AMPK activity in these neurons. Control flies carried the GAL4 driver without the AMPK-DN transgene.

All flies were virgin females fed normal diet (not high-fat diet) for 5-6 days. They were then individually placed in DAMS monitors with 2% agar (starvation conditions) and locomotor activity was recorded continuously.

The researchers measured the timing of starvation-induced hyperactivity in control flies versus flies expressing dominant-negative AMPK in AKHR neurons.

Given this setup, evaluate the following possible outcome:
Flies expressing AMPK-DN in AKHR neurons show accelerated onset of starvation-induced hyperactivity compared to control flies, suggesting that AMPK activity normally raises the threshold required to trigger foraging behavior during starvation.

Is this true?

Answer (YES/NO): YES